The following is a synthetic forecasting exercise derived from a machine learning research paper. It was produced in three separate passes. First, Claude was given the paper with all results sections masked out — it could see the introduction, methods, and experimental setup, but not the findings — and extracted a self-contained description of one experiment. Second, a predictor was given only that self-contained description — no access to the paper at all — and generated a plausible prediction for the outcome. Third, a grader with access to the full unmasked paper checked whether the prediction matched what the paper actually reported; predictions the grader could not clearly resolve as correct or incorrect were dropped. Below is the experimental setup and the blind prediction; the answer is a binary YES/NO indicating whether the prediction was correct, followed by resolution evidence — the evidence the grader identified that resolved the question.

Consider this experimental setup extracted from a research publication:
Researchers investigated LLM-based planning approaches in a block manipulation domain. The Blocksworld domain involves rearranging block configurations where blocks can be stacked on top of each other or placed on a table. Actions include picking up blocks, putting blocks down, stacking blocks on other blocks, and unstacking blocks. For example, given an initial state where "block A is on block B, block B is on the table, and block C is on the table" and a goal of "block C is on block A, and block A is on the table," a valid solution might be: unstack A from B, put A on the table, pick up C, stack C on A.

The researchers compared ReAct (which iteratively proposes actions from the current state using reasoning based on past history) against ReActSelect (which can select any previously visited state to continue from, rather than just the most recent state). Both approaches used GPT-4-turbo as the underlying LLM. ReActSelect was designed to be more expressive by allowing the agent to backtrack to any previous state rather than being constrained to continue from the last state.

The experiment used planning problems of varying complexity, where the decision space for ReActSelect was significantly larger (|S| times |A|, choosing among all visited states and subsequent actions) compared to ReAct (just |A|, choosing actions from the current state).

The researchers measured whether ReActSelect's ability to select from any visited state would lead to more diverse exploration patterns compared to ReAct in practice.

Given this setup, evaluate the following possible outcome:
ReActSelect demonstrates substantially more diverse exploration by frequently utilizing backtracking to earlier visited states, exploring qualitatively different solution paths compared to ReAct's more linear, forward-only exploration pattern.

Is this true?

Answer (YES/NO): NO